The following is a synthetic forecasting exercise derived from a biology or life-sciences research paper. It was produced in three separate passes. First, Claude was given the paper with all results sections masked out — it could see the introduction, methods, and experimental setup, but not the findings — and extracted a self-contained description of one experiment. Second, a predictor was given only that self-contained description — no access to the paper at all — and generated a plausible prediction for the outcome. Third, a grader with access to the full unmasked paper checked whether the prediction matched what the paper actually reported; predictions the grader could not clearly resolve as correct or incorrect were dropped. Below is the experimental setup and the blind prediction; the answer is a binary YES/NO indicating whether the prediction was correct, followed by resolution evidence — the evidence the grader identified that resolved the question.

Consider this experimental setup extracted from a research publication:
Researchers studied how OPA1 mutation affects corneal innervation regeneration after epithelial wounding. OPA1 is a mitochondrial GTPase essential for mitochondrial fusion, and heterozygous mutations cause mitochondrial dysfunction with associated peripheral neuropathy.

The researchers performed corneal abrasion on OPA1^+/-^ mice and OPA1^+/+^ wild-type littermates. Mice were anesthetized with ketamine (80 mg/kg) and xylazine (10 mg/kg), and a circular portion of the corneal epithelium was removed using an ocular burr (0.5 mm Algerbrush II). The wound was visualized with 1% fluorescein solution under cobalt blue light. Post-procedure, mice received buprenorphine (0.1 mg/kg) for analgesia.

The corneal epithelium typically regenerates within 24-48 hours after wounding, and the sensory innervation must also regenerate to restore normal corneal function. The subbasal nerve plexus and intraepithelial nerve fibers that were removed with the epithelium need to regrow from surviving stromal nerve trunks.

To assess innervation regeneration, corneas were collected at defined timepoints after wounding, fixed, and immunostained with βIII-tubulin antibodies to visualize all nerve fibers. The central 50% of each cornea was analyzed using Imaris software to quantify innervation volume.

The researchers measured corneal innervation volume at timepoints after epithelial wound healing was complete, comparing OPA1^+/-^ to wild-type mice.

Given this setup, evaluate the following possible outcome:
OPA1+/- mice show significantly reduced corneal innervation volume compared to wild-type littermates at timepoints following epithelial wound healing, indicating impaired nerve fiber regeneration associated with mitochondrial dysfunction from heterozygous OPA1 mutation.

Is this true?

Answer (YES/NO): YES